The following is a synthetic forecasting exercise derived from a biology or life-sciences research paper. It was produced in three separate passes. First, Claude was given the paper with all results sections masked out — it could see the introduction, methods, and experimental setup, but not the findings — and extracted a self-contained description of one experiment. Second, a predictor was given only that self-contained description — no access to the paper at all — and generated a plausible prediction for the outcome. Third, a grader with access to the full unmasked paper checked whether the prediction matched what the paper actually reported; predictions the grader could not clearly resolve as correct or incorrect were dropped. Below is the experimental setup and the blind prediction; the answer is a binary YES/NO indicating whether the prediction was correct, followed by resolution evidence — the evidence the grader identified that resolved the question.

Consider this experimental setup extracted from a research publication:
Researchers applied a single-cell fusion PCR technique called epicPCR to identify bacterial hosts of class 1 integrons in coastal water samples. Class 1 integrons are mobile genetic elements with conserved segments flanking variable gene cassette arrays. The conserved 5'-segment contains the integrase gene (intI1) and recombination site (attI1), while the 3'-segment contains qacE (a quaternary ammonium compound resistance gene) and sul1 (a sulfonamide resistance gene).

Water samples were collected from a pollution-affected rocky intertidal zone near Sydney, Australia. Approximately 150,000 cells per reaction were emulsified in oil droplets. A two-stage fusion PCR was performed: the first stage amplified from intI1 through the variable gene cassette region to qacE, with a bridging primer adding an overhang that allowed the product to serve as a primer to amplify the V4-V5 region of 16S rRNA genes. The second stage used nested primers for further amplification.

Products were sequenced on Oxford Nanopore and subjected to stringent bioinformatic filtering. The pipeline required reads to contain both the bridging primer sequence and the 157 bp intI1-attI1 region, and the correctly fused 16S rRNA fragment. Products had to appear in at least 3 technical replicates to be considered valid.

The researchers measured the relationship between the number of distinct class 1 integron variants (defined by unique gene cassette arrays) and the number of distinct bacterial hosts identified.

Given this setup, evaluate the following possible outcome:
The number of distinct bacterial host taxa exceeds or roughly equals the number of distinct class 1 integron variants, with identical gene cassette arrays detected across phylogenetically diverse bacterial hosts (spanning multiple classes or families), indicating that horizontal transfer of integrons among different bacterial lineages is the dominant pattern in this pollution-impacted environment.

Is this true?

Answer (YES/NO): NO